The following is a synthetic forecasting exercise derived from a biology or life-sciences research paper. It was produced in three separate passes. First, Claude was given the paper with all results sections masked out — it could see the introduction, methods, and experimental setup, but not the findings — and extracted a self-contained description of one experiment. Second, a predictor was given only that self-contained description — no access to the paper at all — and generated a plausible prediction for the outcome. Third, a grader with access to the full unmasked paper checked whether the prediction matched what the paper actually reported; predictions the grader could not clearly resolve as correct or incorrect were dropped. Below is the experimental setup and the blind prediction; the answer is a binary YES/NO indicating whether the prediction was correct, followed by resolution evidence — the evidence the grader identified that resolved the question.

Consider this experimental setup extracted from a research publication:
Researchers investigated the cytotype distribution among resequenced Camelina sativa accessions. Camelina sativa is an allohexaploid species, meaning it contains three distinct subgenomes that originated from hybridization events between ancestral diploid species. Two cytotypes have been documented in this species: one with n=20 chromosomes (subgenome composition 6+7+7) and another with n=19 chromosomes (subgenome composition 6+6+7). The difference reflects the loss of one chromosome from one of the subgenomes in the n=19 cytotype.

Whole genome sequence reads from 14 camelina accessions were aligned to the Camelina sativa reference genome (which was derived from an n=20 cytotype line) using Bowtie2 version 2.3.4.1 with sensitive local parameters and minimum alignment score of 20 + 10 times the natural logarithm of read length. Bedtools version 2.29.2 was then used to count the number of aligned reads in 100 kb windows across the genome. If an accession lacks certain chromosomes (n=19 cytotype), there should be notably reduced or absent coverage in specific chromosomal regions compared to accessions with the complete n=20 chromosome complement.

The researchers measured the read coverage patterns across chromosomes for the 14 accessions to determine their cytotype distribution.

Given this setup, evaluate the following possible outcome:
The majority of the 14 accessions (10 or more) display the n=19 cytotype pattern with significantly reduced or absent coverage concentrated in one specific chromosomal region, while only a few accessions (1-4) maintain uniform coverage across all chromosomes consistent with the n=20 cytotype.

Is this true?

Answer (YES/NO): NO